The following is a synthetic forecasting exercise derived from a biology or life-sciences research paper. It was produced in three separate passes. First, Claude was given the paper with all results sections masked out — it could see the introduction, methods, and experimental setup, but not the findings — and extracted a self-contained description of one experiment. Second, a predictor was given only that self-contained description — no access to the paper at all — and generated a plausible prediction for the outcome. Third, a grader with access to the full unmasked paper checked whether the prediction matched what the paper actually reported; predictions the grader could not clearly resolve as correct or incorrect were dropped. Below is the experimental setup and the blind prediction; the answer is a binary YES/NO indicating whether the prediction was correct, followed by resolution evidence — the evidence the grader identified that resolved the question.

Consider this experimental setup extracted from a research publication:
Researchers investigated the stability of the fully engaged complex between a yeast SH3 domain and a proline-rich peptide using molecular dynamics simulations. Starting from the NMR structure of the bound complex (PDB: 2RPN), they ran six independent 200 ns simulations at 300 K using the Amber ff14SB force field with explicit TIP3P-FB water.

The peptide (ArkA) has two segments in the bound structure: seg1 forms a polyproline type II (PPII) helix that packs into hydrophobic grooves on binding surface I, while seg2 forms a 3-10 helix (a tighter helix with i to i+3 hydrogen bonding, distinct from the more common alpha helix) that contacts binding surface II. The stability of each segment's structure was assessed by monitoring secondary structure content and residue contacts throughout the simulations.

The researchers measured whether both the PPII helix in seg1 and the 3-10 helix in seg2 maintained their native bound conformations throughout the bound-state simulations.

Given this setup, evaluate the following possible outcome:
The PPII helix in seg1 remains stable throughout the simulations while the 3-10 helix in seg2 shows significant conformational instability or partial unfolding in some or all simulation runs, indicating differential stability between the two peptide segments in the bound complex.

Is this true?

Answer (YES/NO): YES